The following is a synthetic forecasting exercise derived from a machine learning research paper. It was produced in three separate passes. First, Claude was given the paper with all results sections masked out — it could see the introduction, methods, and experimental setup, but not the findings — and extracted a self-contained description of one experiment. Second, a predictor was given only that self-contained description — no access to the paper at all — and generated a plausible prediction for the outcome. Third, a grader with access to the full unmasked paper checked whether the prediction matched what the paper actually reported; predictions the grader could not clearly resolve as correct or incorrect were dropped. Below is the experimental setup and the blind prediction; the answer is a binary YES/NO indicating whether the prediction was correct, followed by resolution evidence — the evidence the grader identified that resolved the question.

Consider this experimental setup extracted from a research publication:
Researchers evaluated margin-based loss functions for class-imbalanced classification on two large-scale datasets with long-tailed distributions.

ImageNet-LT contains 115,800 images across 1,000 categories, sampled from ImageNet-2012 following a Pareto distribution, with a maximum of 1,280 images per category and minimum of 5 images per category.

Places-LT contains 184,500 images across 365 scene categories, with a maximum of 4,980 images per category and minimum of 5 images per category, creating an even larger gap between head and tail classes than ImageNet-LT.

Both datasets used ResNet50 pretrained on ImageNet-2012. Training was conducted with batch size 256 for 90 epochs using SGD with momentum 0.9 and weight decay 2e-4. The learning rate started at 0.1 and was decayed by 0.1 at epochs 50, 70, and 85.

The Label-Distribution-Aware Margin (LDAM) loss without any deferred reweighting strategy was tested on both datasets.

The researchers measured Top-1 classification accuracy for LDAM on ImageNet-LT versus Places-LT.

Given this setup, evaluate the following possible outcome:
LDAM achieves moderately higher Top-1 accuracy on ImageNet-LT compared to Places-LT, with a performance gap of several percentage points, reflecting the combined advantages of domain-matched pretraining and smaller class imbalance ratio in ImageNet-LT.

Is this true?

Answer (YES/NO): NO